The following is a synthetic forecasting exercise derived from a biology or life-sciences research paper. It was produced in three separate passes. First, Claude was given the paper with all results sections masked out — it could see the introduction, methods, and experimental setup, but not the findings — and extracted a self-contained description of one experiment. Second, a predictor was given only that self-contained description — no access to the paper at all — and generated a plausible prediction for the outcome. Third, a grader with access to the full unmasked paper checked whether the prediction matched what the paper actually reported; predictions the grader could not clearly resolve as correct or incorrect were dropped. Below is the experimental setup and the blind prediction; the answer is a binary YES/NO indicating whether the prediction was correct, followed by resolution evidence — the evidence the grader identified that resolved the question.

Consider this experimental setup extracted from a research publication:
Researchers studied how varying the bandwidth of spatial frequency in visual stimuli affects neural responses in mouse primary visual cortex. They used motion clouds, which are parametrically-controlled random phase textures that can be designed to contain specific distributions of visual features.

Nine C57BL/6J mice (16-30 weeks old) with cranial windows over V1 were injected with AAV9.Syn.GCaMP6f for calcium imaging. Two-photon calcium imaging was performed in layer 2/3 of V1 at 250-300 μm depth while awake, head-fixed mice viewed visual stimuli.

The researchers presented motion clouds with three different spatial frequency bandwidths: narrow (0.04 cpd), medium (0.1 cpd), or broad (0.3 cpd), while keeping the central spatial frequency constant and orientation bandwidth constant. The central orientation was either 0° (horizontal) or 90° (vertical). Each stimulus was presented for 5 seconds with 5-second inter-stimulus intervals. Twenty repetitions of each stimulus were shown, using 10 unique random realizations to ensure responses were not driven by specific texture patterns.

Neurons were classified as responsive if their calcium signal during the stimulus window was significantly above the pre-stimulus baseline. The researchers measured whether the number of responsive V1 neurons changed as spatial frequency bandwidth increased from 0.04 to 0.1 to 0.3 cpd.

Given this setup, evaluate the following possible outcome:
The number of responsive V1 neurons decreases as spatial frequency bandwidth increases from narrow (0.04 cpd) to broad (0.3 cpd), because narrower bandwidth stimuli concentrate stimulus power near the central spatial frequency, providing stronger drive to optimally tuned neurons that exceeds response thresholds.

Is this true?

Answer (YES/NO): NO